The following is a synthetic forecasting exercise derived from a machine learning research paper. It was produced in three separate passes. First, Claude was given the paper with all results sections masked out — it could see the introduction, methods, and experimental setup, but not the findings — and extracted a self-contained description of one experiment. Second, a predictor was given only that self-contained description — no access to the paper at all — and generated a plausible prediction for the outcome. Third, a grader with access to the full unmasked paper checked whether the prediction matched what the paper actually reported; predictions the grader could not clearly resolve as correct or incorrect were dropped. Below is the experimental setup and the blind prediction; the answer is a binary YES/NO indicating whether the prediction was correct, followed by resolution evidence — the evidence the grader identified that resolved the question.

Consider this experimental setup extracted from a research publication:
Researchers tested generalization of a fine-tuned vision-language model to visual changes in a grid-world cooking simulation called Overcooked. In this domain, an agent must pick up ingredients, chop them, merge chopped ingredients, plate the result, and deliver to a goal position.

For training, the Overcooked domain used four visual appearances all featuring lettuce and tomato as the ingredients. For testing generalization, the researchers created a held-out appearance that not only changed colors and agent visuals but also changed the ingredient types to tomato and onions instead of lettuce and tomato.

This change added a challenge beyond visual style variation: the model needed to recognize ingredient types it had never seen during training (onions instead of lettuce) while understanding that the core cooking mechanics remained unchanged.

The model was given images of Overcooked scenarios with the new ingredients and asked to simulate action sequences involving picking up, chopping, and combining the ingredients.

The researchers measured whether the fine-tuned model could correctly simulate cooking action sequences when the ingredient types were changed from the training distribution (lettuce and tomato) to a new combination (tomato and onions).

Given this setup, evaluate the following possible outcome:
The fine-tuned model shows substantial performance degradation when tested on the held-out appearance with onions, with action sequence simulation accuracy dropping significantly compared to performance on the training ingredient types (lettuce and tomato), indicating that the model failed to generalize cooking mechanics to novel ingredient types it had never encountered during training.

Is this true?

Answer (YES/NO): NO